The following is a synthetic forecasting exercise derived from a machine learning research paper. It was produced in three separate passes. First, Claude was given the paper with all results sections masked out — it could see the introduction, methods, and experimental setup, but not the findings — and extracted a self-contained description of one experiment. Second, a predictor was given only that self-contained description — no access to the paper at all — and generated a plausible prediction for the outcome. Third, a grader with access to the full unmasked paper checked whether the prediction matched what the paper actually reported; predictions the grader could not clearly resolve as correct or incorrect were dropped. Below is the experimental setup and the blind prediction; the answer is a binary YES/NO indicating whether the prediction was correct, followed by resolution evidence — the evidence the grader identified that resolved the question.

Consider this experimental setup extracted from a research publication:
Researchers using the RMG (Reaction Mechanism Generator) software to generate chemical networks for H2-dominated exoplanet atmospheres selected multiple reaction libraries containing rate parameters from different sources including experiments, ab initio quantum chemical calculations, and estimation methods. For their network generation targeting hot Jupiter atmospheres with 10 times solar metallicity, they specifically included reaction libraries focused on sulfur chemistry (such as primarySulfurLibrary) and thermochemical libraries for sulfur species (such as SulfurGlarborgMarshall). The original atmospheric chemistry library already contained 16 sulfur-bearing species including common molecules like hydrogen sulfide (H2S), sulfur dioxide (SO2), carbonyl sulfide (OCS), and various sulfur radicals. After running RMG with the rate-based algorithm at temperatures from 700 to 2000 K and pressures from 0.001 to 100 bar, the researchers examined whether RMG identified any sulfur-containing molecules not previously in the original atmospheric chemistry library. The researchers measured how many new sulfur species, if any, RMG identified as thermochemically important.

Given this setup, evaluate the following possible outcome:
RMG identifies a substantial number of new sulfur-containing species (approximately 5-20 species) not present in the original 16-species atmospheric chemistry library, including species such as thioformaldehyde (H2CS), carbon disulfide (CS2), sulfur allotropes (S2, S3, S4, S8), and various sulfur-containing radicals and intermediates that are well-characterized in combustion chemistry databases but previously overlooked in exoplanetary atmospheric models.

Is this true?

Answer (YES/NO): NO